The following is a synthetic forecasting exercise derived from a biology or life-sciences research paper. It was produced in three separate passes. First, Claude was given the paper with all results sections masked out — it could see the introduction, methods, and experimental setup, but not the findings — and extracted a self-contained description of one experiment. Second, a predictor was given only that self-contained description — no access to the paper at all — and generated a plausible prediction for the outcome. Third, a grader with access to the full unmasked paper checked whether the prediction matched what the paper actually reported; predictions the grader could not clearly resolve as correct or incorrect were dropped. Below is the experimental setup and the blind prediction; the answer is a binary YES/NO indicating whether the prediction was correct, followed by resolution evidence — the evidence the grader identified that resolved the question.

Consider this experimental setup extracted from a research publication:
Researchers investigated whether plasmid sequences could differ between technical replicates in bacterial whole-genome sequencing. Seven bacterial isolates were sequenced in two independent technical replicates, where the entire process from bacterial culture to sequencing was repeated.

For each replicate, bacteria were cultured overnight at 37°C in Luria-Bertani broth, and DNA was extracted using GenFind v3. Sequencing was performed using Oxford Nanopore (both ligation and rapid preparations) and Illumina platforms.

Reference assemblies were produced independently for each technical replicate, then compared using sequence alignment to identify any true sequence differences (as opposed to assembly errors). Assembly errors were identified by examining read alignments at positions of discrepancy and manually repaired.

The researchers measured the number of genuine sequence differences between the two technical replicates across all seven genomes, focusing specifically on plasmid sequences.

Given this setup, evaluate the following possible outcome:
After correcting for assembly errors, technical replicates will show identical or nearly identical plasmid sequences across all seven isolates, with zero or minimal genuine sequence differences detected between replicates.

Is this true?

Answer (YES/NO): YES